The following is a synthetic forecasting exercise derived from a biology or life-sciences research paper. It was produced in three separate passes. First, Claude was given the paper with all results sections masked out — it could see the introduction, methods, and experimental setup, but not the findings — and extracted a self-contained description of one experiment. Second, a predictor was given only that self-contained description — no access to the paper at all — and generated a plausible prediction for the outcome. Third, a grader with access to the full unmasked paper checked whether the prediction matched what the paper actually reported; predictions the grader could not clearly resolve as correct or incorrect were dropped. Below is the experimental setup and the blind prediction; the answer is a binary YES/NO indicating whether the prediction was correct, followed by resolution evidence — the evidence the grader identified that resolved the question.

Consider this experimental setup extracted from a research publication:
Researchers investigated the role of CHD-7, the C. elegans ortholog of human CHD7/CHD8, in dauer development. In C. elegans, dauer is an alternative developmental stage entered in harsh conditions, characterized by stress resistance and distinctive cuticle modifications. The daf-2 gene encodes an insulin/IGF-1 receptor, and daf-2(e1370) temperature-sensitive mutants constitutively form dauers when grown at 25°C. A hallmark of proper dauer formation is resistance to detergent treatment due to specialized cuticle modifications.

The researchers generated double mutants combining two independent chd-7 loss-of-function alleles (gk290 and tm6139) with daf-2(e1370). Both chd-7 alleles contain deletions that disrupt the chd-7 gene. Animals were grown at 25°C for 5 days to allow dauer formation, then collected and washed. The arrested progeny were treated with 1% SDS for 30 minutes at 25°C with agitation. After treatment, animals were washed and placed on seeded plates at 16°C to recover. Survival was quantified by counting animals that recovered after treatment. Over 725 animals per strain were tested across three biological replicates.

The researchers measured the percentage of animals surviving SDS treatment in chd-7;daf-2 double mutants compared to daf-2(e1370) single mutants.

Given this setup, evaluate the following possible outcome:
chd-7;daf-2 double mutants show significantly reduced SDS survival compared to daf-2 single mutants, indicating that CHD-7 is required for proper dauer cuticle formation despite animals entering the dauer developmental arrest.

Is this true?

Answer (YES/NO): YES